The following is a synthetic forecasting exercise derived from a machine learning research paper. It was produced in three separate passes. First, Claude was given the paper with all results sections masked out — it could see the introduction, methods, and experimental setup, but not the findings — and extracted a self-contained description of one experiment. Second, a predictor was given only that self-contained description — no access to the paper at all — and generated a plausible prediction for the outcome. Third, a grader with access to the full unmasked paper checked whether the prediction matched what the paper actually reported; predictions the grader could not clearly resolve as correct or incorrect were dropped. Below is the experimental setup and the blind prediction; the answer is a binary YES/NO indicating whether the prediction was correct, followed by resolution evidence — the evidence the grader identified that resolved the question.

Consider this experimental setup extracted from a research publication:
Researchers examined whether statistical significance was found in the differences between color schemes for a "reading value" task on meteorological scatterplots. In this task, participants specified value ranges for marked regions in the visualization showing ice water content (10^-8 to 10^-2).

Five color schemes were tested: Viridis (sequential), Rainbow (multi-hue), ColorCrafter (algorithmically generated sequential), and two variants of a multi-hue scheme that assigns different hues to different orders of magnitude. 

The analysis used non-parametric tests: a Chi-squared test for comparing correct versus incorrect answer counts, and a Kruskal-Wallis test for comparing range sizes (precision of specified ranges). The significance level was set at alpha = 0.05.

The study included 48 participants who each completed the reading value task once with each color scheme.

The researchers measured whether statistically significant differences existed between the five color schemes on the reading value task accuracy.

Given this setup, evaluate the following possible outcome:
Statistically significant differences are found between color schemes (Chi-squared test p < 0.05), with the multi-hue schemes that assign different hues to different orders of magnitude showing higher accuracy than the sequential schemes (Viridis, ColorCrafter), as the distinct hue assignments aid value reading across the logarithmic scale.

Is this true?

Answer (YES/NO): NO